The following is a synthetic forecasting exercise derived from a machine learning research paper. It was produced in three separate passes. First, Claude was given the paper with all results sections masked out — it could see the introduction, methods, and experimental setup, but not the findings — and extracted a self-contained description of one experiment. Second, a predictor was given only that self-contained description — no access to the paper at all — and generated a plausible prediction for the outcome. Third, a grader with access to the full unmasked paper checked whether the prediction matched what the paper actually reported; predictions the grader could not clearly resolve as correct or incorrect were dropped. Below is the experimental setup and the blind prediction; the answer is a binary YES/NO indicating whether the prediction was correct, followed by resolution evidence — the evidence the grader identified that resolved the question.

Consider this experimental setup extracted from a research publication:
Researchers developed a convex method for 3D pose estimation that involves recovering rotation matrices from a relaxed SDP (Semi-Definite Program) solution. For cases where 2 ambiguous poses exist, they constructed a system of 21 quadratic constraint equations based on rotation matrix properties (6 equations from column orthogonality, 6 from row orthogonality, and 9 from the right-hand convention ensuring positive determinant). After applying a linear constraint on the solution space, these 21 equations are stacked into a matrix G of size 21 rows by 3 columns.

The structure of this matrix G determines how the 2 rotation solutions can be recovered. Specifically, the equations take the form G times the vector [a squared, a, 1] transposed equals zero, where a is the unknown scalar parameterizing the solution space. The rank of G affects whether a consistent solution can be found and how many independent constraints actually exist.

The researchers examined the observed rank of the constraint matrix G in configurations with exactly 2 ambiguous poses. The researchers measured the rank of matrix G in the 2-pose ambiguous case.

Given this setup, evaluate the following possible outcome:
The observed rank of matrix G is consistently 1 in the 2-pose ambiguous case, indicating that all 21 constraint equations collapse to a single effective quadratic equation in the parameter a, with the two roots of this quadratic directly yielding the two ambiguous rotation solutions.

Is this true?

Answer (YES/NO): YES